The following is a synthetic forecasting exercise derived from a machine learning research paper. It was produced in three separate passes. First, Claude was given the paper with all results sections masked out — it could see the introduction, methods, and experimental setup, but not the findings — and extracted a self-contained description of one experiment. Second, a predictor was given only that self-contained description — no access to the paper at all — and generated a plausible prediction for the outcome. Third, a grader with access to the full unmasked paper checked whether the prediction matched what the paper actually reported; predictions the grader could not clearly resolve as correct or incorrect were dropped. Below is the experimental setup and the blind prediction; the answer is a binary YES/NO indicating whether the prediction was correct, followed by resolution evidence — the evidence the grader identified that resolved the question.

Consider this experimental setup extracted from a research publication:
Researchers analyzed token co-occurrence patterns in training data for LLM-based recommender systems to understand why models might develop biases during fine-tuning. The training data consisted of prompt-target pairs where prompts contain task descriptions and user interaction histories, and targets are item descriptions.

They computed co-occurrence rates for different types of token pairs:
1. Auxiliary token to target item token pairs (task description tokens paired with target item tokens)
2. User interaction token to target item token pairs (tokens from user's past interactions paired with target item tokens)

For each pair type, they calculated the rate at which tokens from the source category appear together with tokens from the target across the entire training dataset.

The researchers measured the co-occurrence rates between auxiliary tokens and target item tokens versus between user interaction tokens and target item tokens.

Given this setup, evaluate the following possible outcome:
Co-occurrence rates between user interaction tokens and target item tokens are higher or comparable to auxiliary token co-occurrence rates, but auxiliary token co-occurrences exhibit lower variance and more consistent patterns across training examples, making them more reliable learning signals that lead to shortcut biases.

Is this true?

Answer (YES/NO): NO